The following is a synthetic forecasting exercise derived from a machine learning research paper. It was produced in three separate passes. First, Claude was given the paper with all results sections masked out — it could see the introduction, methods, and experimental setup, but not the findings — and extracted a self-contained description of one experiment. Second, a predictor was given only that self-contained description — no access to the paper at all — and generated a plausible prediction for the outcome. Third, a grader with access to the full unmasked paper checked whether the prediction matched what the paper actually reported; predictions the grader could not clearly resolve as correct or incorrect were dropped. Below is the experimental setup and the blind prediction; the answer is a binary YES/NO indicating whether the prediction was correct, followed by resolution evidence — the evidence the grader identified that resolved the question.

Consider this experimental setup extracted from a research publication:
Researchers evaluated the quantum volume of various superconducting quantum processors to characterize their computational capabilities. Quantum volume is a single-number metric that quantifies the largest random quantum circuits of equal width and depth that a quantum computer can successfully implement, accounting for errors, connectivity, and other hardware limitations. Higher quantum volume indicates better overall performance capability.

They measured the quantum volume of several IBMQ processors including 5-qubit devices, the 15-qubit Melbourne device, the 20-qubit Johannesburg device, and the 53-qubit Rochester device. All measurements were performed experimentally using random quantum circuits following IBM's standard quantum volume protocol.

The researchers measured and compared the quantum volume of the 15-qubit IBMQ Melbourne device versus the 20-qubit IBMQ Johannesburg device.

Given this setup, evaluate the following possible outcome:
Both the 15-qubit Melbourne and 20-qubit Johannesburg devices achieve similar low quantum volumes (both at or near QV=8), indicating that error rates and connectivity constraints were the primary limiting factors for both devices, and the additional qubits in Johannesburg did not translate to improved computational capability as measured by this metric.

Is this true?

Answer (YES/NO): NO